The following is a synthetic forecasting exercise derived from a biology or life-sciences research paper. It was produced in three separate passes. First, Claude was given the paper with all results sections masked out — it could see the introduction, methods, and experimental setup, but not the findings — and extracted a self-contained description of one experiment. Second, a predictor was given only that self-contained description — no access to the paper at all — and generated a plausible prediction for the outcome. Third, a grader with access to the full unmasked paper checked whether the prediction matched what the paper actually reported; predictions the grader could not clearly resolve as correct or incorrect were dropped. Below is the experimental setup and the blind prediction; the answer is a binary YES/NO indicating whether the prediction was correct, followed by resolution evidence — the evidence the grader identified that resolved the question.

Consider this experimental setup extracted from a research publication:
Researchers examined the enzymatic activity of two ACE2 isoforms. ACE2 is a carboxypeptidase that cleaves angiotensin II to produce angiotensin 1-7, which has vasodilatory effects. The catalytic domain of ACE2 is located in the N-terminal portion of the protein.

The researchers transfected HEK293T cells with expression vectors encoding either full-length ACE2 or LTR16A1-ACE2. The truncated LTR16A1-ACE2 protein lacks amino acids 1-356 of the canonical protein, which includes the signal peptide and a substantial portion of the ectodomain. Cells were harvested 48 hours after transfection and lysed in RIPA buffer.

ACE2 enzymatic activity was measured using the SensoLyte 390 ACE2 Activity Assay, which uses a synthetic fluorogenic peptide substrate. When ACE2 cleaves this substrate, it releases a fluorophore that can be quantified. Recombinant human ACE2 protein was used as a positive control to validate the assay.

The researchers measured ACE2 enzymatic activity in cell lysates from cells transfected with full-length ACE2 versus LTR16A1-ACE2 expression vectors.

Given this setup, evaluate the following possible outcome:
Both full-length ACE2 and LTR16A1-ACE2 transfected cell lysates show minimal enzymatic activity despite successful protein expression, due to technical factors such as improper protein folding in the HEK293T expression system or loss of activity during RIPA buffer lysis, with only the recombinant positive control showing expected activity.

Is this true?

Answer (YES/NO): NO